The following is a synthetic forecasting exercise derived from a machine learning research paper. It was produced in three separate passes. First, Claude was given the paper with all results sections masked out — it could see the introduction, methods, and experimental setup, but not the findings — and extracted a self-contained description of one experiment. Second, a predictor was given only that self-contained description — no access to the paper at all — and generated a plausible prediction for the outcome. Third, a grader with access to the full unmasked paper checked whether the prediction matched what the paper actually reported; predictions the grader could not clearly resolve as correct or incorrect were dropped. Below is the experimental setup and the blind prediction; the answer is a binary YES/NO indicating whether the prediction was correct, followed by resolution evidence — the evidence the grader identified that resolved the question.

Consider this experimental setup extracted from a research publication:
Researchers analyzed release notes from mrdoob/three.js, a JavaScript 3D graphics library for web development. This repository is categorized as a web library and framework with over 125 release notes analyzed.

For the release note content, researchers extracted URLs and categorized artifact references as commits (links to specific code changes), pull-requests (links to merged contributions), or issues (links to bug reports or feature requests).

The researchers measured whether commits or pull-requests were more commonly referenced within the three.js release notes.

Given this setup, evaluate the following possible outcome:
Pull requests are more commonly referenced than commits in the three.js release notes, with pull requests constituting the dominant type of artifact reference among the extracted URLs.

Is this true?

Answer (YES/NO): NO